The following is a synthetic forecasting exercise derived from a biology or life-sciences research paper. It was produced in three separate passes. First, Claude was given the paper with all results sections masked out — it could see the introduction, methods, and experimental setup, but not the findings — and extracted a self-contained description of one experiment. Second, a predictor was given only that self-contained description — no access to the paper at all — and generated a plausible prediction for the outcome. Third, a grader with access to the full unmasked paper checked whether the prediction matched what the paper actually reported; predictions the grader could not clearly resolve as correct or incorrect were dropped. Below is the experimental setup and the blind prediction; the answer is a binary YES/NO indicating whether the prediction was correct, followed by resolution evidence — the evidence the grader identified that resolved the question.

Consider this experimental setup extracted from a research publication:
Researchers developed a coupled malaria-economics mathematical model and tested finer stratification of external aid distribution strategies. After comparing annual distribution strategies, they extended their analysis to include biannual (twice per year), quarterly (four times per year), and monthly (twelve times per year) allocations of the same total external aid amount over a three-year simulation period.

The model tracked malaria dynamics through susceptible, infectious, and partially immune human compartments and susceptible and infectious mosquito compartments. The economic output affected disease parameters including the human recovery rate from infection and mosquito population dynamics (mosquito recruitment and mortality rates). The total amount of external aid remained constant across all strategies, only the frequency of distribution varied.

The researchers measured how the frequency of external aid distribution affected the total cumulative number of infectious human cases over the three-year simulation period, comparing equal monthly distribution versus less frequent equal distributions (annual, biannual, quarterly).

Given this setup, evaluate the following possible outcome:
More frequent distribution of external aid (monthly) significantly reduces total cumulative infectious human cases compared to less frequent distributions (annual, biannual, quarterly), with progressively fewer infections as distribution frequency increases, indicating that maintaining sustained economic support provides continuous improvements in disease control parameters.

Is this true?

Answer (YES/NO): YES